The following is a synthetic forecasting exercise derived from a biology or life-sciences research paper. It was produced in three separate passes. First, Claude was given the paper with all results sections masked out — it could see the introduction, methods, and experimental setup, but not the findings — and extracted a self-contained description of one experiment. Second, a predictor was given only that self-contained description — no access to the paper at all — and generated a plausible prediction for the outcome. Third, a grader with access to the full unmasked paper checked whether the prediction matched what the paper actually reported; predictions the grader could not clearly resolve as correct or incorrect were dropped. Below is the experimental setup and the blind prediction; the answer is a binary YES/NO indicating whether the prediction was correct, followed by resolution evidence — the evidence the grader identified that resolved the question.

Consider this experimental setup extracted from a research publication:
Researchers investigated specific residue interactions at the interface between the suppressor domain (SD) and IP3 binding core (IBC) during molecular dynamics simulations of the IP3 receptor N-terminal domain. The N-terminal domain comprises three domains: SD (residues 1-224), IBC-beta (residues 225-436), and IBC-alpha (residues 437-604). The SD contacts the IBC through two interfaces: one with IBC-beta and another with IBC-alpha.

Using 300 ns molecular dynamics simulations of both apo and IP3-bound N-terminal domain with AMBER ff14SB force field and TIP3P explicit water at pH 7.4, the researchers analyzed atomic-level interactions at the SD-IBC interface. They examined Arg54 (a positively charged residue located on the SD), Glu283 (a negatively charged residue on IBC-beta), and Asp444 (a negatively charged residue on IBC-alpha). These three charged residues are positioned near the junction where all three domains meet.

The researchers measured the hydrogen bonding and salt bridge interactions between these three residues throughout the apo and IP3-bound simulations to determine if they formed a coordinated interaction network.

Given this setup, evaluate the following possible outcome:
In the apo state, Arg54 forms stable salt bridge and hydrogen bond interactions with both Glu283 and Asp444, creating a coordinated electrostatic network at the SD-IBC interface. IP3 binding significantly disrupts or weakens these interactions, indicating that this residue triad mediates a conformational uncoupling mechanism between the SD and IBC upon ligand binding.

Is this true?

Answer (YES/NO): NO